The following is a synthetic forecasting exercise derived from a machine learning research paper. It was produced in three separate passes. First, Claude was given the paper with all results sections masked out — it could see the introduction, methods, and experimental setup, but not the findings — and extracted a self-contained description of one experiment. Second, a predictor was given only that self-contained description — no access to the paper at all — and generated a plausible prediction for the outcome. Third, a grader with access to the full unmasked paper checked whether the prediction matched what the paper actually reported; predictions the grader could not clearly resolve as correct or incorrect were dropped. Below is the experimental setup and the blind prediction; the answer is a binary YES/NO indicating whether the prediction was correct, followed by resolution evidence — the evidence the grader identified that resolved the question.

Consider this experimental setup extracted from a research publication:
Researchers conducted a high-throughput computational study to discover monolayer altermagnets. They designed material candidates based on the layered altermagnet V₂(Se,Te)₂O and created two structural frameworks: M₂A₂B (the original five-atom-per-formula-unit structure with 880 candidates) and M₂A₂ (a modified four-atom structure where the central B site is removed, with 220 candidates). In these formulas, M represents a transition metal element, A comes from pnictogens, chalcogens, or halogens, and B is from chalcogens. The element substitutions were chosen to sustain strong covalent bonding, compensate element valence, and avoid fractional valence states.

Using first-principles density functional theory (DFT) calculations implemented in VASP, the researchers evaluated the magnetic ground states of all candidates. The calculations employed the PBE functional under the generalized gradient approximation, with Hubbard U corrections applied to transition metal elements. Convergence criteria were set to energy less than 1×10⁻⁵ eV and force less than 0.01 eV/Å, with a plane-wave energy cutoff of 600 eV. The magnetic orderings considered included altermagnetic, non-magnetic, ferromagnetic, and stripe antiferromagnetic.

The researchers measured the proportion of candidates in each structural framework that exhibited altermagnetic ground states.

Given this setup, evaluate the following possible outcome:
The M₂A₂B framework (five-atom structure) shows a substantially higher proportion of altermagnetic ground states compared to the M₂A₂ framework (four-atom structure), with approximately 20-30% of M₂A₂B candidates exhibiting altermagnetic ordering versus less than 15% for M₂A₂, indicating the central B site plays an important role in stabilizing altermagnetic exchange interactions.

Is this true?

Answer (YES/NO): NO